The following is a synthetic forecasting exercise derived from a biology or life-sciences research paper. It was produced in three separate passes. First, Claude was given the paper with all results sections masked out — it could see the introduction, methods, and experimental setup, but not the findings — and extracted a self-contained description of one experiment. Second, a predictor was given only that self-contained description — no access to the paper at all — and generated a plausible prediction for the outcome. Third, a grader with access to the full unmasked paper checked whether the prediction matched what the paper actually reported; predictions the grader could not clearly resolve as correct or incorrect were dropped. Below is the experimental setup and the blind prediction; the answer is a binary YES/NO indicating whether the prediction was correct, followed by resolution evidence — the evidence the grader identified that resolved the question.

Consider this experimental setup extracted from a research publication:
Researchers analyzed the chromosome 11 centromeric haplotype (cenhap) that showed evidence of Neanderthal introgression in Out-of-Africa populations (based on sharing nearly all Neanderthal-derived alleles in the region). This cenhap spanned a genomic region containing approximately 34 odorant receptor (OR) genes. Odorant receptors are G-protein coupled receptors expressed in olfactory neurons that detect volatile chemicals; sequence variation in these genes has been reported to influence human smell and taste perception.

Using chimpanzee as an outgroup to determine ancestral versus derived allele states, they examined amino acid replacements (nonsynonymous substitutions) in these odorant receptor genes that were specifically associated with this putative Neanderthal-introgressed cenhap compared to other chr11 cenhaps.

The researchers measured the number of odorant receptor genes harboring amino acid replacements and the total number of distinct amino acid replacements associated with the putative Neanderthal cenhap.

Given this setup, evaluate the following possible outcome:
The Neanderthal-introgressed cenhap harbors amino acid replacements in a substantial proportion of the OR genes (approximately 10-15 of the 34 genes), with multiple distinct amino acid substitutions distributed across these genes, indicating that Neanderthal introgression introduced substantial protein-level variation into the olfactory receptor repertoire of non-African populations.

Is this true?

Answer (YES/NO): NO